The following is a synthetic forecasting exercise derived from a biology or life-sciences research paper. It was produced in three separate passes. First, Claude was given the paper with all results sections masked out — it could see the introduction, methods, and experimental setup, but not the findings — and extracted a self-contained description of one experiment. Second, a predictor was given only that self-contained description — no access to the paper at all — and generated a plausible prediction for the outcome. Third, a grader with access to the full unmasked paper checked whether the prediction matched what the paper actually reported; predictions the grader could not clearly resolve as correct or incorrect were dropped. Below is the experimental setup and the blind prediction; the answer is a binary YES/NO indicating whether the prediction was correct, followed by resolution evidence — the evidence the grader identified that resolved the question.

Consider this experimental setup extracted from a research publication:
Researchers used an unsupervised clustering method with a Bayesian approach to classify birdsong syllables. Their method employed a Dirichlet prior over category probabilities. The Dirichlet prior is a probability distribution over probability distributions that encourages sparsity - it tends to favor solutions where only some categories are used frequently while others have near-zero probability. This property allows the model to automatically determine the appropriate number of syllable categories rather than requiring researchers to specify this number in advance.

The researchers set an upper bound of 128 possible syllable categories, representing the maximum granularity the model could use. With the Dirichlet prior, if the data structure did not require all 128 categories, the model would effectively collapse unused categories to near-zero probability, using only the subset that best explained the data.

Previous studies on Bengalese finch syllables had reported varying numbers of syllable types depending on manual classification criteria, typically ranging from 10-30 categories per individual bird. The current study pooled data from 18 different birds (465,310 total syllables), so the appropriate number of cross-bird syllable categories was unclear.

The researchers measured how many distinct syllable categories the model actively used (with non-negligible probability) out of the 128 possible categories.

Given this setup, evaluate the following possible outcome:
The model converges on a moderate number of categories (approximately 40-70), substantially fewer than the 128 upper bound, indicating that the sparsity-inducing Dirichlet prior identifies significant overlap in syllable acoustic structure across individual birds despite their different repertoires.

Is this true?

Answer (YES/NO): NO